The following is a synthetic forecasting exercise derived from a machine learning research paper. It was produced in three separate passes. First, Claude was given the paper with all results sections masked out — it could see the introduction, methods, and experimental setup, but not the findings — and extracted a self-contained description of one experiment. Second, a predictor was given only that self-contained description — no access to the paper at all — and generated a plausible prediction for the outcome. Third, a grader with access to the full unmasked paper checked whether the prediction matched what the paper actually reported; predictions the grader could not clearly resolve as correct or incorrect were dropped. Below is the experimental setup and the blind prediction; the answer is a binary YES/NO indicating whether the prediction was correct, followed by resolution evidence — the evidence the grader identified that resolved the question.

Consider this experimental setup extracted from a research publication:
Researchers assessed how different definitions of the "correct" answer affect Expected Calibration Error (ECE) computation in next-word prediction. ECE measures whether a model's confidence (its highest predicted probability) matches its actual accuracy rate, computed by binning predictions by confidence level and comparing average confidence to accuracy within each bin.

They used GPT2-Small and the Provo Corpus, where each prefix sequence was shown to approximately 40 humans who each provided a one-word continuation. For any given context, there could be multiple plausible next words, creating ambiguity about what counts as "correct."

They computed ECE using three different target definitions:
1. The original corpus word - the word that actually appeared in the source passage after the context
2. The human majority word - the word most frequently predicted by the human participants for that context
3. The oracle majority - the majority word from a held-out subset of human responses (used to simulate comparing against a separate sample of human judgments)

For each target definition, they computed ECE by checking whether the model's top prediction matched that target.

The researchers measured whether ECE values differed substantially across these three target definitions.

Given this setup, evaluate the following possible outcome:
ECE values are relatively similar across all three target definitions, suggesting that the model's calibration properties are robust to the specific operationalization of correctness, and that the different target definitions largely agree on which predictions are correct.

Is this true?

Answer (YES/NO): NO